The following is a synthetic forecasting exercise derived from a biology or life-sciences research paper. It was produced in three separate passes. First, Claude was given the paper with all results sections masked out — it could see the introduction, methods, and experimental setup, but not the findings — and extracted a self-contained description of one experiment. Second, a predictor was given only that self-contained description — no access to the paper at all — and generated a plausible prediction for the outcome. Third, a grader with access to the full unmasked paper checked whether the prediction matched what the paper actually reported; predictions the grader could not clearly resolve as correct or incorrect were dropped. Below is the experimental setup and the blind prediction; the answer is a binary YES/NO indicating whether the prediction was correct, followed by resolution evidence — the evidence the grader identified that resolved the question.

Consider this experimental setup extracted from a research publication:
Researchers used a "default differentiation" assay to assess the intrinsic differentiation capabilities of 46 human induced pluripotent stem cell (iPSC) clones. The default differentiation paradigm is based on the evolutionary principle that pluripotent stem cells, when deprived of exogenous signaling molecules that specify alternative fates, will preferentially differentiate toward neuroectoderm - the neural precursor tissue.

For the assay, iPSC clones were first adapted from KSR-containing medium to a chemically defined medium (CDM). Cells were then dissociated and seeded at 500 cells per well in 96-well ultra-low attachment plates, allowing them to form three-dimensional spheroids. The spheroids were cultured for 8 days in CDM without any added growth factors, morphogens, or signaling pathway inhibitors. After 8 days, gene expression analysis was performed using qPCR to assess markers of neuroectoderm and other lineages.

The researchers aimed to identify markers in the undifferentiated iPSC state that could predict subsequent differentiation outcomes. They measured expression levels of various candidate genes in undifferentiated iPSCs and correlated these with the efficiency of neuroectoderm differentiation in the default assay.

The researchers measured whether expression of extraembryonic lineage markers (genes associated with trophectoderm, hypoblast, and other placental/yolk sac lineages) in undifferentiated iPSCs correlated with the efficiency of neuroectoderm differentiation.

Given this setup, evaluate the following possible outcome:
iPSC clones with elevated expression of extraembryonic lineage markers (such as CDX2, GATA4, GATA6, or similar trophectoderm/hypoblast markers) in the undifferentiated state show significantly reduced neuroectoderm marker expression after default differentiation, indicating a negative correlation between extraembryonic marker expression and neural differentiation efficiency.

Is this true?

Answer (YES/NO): NO